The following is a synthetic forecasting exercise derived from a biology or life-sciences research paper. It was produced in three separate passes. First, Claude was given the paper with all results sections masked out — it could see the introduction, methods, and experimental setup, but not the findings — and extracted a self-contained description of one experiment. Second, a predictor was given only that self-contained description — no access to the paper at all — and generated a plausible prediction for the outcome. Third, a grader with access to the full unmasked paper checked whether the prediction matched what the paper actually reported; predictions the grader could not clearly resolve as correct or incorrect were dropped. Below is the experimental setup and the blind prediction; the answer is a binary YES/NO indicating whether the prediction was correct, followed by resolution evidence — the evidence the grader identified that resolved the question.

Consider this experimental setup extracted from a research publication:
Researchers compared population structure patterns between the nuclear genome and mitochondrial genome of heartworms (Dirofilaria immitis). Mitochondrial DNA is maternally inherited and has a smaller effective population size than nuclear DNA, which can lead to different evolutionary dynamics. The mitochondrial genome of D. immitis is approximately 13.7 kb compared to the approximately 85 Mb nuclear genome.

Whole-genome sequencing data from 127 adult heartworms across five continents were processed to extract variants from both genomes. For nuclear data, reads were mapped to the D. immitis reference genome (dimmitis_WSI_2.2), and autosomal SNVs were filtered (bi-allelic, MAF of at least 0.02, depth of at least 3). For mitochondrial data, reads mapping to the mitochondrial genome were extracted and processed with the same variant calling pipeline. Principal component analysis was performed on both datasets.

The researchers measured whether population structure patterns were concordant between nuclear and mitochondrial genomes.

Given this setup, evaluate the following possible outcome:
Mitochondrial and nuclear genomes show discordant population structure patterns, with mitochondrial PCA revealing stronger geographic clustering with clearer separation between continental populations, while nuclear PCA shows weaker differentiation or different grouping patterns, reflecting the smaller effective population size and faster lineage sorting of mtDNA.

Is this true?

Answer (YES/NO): NO